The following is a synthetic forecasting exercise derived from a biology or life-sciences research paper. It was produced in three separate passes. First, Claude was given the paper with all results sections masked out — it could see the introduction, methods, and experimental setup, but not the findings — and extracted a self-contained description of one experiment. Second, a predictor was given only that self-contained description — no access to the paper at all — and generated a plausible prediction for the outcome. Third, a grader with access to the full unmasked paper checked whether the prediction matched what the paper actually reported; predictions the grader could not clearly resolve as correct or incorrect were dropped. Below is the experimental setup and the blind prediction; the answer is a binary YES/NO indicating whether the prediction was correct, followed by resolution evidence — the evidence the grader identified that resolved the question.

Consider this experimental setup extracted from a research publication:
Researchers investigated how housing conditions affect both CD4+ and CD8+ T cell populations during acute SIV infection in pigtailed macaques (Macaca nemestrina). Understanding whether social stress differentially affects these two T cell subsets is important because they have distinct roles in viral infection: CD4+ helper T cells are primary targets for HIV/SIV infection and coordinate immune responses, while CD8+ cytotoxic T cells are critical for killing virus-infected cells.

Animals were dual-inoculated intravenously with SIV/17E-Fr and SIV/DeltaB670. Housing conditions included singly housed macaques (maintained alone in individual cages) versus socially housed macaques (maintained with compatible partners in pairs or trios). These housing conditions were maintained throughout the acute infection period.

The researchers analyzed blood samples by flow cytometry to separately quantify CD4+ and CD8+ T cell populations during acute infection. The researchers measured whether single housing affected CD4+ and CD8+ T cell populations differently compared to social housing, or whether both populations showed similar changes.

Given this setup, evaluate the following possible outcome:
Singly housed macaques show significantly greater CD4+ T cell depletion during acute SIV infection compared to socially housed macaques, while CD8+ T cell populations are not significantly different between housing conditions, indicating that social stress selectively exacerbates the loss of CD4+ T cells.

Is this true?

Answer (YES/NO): NO